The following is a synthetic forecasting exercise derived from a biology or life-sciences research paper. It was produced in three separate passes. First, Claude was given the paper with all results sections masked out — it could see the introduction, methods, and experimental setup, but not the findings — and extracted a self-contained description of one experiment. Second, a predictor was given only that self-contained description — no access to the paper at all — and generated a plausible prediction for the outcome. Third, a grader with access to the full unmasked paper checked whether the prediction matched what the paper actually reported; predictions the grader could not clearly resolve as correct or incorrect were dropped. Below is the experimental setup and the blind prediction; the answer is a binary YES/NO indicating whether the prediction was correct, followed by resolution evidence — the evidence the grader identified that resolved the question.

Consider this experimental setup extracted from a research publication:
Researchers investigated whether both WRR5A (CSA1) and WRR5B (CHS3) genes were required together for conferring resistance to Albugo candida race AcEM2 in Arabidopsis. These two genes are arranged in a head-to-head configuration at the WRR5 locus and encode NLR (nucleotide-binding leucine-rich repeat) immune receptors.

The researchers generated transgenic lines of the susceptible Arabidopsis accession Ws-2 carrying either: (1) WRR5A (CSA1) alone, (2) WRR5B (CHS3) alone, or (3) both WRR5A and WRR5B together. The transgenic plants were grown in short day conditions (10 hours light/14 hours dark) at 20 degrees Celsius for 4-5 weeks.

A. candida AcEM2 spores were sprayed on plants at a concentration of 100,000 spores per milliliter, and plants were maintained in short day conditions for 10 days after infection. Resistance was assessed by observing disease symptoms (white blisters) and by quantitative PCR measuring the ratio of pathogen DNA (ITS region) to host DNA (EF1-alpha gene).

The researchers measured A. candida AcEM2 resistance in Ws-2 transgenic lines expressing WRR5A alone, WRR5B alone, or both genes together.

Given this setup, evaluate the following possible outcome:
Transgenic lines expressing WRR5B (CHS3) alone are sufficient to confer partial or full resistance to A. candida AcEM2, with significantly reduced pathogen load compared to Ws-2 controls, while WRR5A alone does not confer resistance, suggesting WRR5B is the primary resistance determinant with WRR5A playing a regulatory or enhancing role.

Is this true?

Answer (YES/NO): NO